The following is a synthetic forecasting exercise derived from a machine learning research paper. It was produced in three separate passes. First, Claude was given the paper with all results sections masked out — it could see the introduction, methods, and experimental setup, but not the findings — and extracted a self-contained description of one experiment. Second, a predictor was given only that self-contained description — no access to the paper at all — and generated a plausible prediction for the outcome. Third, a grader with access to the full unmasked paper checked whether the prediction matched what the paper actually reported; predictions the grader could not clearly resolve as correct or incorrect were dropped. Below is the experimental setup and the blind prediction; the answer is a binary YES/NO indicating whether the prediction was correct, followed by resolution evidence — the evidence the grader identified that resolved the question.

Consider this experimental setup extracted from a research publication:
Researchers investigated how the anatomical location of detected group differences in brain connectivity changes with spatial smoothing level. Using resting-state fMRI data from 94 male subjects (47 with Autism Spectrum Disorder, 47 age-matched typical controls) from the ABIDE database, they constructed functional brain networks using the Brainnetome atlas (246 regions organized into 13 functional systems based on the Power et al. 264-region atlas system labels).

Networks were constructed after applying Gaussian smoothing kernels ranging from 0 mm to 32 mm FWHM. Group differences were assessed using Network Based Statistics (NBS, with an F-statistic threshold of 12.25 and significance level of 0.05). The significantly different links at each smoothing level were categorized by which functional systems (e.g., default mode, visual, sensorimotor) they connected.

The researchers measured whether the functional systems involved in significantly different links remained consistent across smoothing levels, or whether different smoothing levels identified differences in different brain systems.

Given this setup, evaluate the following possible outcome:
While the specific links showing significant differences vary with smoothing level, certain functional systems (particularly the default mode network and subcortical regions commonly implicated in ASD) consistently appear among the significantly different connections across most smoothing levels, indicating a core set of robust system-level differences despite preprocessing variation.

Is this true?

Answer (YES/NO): NO